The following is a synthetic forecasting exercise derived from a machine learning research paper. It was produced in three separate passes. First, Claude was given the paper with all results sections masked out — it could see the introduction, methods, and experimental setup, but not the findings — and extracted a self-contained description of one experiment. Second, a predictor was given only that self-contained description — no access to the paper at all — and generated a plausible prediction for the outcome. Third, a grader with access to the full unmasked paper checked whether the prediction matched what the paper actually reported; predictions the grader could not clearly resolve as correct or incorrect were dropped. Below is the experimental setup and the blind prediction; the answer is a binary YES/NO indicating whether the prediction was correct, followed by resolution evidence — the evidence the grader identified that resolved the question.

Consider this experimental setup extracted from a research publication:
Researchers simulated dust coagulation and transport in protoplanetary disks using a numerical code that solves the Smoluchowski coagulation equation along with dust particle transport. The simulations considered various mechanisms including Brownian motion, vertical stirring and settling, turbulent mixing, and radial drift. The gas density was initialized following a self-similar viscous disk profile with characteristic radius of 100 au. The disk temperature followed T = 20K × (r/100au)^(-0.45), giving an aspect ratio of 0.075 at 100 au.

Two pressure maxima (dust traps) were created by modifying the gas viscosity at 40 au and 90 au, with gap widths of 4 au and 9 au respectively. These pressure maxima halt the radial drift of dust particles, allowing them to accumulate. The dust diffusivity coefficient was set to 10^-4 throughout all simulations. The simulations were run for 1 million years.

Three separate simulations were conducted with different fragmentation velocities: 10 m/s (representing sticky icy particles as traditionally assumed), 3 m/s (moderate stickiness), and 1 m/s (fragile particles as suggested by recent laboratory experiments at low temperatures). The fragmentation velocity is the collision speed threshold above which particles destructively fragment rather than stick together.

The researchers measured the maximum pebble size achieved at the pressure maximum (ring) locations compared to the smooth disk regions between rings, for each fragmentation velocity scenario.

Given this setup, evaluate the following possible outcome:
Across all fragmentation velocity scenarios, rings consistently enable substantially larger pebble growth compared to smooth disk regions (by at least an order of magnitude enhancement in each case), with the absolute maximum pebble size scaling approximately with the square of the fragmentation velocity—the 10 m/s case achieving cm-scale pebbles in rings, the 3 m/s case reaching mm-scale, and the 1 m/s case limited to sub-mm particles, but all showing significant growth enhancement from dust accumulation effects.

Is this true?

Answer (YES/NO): NO